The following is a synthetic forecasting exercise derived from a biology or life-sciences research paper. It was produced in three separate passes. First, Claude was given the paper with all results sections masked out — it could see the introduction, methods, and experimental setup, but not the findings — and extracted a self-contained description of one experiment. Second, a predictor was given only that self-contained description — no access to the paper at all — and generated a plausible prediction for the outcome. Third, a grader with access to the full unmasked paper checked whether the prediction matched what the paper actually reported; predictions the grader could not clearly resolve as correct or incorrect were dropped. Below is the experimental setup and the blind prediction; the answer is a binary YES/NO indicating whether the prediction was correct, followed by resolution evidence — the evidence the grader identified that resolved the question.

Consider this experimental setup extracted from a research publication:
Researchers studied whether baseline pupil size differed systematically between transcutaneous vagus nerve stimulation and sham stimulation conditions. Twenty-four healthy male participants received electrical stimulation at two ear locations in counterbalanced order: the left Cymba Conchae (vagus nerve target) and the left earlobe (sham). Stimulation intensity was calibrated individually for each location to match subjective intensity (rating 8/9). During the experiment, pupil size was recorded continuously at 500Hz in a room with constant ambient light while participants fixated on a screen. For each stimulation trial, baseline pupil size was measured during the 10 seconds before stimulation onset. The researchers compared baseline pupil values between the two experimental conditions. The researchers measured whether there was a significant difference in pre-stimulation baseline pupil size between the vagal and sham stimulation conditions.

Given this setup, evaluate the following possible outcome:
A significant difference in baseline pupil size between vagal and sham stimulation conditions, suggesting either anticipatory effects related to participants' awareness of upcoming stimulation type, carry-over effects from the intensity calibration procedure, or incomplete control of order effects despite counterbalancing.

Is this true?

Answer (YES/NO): NO